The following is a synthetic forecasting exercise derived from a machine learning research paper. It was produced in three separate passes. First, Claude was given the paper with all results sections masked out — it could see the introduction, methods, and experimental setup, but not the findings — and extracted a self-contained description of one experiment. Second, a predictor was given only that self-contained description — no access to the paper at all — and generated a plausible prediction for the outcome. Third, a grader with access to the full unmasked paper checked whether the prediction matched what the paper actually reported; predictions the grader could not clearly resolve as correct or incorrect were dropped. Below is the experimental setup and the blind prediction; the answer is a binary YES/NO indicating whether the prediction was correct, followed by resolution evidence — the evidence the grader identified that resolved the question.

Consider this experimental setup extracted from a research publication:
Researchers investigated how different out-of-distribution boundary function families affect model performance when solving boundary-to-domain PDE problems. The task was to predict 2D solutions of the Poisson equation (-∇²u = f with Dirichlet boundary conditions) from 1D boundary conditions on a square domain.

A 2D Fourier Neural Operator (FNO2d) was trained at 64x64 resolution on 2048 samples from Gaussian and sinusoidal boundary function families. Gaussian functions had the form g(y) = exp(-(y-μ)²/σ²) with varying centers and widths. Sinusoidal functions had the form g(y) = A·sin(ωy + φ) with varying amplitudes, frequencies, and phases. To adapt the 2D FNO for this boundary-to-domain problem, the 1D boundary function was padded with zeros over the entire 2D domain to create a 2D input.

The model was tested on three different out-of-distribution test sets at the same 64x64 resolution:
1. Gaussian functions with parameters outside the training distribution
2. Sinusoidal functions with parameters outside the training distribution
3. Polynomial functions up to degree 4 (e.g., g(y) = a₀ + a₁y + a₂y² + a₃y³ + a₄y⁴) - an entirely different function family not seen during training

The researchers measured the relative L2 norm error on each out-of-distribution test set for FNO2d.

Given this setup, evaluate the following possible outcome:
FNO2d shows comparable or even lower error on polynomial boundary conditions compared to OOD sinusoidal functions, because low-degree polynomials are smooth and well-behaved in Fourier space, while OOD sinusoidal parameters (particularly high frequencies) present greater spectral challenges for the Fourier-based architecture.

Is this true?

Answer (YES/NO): YES